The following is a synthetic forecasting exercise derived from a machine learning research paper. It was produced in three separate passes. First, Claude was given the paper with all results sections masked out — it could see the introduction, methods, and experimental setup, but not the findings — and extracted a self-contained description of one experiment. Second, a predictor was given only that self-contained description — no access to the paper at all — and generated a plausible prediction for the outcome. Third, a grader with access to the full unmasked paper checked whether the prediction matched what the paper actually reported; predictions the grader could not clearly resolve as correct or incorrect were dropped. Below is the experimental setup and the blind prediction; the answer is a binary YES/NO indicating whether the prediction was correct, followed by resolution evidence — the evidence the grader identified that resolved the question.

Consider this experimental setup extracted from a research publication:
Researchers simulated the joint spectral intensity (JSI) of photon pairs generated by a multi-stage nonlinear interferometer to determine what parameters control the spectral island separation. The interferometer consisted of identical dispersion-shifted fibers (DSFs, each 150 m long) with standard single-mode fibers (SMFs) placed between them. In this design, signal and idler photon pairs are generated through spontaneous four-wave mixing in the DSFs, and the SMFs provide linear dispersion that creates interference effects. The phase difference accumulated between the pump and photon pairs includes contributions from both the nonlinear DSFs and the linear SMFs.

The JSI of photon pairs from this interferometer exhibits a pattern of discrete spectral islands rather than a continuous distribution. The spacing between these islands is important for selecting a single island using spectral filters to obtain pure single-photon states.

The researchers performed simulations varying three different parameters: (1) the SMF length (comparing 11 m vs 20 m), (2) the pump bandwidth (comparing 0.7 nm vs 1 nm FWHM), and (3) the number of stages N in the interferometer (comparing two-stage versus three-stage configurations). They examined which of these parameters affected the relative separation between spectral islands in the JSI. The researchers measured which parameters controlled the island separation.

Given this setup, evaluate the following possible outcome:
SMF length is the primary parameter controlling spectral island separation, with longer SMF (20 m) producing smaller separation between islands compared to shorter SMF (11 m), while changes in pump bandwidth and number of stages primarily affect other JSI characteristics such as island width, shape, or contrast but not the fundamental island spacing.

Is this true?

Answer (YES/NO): NO